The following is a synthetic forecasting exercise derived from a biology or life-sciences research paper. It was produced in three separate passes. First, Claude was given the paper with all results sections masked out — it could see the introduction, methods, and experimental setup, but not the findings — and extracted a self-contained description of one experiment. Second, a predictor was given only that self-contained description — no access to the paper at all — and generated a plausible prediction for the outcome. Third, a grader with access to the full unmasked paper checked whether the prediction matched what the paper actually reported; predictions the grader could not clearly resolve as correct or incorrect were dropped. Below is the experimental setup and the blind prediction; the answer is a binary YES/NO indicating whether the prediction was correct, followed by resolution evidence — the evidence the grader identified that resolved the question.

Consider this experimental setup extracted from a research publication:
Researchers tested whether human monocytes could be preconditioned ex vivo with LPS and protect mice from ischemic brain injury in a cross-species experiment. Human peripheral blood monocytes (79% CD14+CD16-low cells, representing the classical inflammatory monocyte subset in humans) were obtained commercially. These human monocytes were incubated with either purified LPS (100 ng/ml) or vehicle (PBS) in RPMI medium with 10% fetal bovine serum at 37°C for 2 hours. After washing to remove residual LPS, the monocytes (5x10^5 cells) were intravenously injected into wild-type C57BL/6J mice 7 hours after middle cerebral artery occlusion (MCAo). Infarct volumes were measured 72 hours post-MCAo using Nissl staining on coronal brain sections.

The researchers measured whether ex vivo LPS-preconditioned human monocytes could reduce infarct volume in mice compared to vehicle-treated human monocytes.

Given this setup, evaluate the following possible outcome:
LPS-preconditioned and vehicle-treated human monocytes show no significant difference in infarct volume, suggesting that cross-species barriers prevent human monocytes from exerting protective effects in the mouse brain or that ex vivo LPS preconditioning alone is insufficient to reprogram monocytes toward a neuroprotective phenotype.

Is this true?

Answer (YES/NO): NO